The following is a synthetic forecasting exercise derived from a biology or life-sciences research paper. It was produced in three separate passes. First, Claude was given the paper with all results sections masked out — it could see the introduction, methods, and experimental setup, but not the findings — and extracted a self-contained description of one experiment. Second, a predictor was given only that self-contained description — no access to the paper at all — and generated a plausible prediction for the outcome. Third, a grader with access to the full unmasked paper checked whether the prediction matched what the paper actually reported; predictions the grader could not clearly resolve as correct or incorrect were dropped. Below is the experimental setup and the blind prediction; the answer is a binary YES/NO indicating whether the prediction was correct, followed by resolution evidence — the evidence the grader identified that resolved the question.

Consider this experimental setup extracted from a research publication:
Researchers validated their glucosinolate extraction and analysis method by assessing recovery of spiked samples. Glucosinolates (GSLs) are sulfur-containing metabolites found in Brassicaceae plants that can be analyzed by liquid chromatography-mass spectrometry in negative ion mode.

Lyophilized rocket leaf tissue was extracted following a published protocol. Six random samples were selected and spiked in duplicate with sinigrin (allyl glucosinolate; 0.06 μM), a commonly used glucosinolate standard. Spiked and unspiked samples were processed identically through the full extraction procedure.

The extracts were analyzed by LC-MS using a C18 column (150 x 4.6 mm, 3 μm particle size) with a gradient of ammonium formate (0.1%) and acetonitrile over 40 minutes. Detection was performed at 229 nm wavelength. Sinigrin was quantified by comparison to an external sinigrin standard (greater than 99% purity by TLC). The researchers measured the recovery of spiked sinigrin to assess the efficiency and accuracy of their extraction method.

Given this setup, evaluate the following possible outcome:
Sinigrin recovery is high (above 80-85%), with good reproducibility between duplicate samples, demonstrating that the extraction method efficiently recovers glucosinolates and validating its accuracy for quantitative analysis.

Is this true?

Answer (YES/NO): YES